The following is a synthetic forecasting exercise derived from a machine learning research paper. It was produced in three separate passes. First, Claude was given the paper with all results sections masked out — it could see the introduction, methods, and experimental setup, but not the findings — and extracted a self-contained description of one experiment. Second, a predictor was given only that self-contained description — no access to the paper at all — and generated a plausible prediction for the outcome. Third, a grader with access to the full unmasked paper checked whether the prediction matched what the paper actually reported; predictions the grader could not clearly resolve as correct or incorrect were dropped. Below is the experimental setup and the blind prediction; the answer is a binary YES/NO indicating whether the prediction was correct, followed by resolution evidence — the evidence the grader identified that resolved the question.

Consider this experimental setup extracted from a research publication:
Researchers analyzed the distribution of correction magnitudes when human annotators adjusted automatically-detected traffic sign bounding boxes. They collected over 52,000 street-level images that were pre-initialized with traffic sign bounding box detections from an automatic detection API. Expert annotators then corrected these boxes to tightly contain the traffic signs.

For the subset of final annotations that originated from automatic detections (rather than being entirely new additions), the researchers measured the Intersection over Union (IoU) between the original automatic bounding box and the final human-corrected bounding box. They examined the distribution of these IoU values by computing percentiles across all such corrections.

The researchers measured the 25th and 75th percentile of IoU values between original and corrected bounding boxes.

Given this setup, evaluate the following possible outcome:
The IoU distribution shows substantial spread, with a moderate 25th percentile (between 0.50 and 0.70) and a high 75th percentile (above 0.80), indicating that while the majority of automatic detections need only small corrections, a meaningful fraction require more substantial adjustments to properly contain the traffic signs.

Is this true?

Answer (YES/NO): YES